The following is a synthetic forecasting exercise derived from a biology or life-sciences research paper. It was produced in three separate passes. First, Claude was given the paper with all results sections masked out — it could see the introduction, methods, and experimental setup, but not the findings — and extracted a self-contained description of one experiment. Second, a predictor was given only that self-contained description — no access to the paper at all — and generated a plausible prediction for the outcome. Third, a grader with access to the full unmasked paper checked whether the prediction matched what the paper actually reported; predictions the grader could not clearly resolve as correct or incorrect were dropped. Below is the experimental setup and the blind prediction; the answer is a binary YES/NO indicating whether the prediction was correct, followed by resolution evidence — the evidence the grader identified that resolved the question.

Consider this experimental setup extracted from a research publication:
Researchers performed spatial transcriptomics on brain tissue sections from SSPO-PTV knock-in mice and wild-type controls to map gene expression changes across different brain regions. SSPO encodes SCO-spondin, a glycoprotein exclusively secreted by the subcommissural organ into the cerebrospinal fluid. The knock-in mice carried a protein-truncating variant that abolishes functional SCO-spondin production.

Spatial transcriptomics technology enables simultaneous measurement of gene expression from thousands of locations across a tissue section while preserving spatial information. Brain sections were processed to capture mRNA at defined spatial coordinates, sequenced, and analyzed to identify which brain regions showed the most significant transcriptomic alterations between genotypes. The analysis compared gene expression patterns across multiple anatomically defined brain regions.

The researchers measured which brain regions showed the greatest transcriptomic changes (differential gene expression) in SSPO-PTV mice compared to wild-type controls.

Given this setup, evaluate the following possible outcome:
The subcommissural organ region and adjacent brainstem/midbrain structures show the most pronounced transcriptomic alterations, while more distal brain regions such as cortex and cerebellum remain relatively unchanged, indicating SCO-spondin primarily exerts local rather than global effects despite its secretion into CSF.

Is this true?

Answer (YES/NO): NO